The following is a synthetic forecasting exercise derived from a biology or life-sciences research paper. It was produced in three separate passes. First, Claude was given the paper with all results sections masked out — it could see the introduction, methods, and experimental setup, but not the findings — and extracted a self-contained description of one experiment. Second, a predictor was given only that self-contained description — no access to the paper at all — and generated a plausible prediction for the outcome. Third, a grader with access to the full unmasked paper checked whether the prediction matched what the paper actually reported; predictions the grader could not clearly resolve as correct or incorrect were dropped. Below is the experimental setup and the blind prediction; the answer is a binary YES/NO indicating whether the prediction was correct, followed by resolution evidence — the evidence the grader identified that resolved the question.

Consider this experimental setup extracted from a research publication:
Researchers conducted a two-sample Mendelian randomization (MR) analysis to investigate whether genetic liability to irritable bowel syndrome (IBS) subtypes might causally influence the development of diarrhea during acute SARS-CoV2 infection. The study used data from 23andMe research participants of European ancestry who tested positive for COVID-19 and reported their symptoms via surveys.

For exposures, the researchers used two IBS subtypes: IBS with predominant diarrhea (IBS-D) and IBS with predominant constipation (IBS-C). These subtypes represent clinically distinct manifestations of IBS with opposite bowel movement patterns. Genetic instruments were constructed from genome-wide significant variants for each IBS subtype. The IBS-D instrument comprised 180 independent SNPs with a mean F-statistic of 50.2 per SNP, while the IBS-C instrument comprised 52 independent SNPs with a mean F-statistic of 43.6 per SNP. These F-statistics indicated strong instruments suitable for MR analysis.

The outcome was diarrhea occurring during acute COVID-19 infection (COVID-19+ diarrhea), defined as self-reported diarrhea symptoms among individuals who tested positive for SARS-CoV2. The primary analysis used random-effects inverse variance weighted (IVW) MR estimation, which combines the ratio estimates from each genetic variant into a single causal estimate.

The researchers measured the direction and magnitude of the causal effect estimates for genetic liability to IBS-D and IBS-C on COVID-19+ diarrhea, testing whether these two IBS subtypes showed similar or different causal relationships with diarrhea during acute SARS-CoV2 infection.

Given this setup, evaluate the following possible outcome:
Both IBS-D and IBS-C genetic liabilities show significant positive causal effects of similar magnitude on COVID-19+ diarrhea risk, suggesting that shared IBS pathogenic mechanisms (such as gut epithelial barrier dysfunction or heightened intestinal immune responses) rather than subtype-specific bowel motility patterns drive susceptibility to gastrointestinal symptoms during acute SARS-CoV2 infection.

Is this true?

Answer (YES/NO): NO